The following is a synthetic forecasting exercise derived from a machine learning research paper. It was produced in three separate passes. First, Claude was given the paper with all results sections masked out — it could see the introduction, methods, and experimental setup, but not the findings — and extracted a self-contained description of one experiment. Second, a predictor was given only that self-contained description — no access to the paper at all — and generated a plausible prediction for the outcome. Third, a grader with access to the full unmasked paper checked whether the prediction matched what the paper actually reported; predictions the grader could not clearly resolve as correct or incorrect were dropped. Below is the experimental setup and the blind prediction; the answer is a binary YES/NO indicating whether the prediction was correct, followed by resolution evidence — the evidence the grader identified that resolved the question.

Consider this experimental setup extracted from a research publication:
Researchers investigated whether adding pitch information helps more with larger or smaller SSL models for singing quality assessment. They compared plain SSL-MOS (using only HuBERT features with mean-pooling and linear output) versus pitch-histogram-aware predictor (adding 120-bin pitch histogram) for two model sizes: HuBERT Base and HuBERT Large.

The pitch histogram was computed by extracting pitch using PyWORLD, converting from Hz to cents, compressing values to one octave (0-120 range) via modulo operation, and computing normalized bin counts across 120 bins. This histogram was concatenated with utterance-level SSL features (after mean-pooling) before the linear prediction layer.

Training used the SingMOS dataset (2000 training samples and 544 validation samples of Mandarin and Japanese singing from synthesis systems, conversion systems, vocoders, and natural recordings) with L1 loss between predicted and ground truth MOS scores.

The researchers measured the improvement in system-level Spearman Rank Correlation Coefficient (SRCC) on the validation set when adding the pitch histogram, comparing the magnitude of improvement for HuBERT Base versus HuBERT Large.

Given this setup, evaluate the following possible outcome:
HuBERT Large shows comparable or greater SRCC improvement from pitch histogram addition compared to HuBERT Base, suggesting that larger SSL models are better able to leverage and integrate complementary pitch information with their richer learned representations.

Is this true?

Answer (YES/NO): YES